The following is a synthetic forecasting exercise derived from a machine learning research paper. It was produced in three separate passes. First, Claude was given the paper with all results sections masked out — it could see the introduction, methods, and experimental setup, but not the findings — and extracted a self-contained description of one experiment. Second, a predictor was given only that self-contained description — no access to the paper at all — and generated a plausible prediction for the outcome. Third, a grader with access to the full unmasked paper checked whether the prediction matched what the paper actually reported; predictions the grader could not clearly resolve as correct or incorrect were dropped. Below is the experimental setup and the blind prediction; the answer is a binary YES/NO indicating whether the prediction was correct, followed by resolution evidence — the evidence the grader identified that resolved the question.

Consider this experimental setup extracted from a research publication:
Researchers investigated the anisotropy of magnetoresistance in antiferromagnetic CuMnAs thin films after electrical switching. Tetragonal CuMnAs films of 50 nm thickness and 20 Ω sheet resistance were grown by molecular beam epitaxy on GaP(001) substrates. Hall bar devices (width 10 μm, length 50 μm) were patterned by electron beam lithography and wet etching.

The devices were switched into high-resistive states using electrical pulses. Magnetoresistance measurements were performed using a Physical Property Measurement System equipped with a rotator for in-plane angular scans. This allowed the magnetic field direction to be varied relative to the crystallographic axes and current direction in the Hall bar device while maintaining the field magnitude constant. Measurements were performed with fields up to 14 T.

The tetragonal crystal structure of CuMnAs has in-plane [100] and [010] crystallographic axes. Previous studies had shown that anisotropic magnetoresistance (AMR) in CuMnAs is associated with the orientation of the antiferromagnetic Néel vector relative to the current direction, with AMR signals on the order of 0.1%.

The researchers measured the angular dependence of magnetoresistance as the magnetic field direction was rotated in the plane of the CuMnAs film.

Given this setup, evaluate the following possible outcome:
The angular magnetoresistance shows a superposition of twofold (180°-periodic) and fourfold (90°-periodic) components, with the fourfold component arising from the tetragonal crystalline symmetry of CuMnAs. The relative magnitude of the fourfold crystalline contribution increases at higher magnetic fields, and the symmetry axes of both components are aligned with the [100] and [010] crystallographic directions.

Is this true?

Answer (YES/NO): YES